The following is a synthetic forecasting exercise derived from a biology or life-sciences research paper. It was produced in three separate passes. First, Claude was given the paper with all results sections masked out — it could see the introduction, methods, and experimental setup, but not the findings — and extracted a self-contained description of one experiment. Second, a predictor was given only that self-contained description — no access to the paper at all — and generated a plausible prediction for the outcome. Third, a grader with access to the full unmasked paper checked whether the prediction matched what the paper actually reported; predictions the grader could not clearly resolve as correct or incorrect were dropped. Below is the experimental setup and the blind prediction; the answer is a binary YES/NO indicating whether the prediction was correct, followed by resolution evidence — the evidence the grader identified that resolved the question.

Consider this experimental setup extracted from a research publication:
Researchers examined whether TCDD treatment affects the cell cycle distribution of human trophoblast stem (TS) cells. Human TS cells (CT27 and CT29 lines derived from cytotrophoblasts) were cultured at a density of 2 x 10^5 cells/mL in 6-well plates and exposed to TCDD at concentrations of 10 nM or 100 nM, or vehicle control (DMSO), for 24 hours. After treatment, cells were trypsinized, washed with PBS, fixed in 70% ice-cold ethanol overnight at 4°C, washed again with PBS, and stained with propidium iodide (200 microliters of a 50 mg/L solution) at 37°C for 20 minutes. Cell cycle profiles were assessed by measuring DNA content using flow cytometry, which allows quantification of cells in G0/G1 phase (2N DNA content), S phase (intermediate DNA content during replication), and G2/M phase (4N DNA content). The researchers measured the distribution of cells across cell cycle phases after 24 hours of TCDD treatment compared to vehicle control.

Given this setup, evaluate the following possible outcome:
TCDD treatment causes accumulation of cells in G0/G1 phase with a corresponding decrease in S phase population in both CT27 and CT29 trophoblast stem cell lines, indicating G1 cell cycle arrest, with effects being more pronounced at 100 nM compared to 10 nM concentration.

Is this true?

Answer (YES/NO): NO